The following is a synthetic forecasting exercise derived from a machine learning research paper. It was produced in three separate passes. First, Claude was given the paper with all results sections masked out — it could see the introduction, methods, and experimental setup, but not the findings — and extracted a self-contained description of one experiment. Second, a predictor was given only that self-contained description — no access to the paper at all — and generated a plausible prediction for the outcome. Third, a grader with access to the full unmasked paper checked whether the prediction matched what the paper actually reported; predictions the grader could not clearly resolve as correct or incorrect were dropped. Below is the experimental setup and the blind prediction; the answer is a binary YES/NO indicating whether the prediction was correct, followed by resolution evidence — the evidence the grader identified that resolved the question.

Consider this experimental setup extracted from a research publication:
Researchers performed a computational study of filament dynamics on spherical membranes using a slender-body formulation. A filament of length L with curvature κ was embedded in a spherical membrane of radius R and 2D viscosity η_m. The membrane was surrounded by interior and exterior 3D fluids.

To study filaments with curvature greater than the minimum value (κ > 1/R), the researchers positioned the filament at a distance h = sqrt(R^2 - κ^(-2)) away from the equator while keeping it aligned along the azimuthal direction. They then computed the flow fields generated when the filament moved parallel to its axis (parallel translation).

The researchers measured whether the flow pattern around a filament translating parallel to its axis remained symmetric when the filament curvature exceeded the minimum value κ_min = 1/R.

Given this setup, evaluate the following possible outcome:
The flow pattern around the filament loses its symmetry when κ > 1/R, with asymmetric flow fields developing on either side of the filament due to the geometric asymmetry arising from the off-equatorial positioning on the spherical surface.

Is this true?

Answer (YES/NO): YES